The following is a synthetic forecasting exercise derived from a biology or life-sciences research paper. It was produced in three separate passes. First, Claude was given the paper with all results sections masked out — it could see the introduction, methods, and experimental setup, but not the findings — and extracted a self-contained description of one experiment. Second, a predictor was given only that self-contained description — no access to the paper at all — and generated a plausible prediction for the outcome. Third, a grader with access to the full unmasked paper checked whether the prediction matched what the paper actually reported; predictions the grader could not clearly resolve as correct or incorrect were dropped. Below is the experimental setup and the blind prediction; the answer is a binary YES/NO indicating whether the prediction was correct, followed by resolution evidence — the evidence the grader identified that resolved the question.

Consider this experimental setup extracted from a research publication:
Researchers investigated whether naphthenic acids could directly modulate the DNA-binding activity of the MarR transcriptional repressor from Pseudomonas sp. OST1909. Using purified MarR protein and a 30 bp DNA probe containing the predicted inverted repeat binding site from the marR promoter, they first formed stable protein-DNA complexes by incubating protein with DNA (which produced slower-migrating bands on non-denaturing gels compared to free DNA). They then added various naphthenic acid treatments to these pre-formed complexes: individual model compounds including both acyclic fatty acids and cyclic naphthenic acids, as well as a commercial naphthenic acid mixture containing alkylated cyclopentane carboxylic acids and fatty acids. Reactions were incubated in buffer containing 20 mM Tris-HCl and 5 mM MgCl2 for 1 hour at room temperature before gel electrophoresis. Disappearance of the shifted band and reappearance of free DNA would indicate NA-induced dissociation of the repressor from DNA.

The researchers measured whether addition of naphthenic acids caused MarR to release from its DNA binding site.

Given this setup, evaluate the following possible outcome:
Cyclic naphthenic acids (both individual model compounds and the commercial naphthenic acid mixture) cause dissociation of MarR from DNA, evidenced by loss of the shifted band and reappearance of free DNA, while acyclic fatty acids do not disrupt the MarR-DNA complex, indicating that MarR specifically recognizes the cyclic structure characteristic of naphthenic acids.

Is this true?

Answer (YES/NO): NO